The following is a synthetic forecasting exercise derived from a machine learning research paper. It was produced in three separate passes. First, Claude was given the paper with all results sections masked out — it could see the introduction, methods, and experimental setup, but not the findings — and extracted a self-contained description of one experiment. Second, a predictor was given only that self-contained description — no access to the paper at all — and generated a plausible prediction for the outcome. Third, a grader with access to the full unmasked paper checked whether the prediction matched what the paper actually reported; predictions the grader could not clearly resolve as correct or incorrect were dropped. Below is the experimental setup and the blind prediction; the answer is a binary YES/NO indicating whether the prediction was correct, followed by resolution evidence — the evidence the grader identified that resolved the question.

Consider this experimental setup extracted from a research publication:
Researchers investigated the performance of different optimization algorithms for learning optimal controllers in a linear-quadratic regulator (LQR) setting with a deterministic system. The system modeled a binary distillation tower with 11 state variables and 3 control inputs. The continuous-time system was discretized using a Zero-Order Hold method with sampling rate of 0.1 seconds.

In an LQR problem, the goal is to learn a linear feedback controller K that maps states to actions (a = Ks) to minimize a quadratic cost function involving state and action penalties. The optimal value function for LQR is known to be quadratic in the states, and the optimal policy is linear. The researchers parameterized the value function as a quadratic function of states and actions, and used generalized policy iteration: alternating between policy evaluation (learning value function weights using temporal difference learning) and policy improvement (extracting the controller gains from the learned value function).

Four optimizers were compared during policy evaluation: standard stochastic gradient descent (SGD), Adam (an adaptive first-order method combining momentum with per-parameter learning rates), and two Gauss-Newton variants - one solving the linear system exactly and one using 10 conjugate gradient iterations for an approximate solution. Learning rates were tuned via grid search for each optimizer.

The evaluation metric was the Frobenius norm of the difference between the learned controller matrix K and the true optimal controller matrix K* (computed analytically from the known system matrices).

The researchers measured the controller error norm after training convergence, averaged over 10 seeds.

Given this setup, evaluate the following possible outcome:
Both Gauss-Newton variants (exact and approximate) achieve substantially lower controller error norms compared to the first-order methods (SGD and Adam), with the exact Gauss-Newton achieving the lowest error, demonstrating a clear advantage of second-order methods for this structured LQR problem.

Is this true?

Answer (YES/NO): NO